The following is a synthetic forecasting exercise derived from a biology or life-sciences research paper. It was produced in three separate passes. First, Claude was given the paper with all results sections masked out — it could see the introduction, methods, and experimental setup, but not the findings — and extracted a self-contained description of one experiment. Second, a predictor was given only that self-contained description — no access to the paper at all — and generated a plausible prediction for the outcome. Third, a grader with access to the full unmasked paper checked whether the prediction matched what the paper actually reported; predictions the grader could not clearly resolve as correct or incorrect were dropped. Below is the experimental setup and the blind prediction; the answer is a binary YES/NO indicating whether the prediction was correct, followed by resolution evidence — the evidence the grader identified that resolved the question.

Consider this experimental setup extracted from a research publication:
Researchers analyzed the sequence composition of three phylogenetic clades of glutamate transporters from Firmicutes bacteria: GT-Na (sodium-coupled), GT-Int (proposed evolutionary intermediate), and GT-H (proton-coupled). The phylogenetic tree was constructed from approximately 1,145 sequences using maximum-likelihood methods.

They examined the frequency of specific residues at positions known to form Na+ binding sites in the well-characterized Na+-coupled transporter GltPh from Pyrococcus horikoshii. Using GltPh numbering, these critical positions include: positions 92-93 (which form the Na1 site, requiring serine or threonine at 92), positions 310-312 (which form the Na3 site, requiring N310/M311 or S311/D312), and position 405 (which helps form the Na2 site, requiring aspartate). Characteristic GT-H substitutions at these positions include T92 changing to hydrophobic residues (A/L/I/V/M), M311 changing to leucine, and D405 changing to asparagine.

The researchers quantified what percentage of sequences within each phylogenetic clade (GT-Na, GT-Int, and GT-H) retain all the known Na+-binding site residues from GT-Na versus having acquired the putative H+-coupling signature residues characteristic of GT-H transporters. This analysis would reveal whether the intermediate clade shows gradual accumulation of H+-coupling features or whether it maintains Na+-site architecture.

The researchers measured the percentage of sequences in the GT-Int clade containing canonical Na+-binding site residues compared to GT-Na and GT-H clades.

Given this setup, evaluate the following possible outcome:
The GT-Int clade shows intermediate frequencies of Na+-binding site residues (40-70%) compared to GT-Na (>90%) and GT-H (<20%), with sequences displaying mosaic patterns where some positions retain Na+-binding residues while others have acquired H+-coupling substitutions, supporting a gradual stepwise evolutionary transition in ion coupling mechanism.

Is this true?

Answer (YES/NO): NO